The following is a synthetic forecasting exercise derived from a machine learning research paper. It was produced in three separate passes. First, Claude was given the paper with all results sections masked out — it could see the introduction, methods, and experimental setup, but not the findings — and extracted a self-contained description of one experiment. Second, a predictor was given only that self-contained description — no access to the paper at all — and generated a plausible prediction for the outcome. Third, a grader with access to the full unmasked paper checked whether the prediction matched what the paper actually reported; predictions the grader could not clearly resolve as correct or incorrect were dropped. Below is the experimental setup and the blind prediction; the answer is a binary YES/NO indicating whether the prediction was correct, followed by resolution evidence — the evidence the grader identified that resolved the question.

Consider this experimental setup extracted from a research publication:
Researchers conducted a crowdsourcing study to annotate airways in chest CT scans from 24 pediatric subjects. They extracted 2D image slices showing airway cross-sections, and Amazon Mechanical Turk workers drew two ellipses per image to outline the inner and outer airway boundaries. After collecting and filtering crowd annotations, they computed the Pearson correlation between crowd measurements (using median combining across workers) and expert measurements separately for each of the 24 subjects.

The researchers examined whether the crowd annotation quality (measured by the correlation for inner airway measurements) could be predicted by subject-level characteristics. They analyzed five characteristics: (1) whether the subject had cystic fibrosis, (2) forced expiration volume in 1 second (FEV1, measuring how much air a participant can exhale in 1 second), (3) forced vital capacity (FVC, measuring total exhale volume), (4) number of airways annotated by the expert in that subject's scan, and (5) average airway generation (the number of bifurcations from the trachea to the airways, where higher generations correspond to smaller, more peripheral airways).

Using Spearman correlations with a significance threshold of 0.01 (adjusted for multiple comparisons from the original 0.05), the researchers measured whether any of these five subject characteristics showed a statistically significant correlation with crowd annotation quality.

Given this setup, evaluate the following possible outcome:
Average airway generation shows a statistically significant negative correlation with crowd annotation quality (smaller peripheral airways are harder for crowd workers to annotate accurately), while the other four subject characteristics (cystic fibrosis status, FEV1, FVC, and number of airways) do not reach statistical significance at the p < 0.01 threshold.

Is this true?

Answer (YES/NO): NO